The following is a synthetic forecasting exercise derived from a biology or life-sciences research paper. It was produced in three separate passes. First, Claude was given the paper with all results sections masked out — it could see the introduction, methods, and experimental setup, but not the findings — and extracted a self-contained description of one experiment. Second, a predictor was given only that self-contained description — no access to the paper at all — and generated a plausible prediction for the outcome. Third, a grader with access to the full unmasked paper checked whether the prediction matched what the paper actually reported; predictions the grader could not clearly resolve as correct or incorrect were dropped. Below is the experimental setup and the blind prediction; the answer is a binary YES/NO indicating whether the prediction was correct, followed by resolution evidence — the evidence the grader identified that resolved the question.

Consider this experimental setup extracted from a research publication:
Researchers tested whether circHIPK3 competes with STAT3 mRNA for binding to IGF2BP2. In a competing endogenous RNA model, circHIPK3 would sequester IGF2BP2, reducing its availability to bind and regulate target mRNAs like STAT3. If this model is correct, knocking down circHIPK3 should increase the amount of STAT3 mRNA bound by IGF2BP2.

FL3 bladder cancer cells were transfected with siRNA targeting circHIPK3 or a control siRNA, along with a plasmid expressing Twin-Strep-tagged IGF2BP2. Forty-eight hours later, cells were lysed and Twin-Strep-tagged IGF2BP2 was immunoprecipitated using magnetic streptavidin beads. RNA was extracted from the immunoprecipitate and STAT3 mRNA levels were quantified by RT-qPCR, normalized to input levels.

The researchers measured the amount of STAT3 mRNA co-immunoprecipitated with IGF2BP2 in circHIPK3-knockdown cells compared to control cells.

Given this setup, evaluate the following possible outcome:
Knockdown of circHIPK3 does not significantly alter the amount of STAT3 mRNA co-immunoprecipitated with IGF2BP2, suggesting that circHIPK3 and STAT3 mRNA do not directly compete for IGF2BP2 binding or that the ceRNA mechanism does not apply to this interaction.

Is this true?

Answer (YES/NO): NO